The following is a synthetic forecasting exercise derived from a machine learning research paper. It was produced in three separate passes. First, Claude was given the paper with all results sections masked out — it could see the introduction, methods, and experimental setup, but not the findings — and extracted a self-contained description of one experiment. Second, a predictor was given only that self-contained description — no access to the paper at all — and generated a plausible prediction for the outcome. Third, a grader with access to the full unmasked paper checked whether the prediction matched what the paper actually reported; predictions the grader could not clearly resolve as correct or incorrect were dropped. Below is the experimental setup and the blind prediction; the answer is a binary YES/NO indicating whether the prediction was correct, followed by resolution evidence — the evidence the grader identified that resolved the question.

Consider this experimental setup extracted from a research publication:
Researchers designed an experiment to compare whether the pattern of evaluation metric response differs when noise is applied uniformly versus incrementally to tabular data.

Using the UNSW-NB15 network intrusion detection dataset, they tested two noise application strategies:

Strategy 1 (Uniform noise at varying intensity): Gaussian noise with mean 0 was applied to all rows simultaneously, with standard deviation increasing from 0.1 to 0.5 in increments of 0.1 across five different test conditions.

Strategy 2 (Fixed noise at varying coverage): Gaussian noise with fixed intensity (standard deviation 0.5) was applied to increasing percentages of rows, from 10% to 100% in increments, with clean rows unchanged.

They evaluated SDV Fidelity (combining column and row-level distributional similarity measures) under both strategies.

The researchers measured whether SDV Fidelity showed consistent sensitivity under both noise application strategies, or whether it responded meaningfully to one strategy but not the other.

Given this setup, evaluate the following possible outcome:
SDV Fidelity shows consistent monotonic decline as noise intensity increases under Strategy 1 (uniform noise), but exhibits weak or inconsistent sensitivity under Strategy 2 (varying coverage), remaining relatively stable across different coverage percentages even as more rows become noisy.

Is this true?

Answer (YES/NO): NO